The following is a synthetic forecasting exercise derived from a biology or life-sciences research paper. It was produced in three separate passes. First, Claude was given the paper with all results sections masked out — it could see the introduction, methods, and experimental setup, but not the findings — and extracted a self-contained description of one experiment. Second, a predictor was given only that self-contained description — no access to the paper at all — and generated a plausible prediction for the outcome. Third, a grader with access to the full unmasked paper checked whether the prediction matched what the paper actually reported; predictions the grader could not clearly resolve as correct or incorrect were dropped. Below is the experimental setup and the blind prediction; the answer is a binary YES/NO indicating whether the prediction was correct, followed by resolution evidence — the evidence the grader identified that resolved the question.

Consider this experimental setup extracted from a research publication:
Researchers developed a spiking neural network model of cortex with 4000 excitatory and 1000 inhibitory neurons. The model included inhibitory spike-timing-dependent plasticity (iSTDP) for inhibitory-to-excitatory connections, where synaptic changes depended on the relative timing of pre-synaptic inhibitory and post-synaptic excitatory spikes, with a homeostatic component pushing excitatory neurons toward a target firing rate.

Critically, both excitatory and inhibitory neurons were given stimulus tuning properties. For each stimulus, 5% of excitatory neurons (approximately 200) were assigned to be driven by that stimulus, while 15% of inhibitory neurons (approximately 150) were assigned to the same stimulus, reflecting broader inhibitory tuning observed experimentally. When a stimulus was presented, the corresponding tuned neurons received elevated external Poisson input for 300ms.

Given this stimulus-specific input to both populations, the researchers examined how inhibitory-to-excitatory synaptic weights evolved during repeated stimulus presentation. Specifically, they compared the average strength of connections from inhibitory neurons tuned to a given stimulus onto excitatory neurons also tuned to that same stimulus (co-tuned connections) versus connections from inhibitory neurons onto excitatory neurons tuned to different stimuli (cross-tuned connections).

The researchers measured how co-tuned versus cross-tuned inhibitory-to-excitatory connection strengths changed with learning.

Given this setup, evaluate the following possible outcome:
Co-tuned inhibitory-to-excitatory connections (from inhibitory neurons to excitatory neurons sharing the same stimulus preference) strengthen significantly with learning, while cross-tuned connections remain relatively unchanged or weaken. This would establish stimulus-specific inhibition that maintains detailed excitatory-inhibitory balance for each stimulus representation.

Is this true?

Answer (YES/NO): YES